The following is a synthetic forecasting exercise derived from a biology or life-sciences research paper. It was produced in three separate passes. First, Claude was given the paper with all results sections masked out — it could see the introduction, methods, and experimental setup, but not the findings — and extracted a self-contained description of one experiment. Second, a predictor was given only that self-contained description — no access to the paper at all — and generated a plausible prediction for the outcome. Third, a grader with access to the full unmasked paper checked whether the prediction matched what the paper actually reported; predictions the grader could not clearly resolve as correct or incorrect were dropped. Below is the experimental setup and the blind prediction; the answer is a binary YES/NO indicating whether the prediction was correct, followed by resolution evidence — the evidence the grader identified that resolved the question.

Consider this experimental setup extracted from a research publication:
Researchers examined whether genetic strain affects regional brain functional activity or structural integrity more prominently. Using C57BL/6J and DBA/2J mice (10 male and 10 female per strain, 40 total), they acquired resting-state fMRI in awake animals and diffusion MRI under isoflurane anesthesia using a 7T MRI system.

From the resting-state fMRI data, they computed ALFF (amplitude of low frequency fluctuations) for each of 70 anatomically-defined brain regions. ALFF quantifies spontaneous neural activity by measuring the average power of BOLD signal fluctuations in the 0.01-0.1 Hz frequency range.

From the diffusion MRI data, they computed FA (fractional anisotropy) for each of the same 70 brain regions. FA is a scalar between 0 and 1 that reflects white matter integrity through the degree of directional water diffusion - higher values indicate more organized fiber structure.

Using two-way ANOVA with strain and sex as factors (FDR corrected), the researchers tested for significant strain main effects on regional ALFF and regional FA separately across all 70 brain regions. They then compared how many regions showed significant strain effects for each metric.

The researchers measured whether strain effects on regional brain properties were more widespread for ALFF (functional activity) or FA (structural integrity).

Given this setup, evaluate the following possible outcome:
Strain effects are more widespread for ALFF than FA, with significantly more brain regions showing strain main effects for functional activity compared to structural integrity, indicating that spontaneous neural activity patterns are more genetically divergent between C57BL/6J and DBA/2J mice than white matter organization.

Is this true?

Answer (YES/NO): NO